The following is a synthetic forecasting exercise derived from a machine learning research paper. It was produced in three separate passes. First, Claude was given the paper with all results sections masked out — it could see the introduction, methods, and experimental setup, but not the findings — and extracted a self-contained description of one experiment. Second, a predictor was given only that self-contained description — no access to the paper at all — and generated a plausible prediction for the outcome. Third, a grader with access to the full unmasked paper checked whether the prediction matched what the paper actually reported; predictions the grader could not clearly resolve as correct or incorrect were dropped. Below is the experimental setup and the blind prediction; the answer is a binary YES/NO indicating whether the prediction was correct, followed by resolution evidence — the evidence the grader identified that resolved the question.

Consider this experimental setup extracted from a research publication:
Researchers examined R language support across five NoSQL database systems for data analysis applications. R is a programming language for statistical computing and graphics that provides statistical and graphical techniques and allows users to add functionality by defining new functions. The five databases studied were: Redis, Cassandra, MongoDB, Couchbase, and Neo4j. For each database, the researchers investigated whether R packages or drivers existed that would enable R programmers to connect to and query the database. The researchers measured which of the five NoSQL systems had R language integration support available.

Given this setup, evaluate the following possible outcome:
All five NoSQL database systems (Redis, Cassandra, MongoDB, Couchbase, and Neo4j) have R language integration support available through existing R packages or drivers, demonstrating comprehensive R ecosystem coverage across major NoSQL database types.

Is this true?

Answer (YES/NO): NO